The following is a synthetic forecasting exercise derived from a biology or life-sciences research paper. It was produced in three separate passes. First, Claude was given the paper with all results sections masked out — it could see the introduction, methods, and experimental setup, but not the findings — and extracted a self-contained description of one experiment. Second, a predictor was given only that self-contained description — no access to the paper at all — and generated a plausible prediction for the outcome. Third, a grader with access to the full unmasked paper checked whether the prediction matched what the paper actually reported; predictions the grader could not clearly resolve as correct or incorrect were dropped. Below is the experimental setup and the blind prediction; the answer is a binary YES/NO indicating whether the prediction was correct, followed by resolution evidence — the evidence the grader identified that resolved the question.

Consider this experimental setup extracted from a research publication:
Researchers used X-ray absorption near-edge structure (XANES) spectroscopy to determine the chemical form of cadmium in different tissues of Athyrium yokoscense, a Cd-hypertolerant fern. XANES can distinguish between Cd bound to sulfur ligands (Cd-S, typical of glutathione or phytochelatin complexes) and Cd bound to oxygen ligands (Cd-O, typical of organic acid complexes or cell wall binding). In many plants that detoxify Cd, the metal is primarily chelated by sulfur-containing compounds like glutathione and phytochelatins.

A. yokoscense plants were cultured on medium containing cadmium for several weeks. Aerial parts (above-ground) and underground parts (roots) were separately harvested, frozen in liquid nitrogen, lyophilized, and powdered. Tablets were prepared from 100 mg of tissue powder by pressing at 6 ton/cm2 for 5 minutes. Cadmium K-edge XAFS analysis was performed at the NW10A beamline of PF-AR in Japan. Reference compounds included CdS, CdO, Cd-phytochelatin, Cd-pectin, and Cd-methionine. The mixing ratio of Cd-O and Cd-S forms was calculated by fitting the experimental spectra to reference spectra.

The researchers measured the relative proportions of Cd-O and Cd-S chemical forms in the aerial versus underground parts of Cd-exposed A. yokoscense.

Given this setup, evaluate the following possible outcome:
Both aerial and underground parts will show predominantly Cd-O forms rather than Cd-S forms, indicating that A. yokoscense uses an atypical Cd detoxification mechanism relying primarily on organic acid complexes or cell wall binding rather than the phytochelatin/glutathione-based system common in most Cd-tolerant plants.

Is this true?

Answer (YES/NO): YES